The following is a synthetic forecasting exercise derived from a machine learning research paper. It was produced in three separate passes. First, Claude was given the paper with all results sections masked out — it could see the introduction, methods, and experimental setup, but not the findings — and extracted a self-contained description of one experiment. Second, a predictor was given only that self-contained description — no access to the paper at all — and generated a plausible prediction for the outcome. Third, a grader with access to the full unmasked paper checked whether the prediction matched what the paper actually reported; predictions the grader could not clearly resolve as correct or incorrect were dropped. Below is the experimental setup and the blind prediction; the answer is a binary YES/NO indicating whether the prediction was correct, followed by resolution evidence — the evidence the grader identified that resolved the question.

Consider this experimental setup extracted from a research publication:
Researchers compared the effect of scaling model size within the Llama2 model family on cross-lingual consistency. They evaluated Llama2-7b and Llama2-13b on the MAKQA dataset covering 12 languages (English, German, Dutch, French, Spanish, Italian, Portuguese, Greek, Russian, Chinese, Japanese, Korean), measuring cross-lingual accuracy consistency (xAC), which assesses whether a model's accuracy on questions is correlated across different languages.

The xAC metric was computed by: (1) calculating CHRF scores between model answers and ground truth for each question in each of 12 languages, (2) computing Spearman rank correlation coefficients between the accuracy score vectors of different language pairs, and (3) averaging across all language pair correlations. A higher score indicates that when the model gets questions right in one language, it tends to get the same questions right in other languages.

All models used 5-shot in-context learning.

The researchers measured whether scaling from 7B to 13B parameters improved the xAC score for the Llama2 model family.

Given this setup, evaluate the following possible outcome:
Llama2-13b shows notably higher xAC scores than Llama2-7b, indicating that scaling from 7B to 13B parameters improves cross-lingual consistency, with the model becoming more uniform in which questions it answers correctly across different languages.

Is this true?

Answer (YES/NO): YES